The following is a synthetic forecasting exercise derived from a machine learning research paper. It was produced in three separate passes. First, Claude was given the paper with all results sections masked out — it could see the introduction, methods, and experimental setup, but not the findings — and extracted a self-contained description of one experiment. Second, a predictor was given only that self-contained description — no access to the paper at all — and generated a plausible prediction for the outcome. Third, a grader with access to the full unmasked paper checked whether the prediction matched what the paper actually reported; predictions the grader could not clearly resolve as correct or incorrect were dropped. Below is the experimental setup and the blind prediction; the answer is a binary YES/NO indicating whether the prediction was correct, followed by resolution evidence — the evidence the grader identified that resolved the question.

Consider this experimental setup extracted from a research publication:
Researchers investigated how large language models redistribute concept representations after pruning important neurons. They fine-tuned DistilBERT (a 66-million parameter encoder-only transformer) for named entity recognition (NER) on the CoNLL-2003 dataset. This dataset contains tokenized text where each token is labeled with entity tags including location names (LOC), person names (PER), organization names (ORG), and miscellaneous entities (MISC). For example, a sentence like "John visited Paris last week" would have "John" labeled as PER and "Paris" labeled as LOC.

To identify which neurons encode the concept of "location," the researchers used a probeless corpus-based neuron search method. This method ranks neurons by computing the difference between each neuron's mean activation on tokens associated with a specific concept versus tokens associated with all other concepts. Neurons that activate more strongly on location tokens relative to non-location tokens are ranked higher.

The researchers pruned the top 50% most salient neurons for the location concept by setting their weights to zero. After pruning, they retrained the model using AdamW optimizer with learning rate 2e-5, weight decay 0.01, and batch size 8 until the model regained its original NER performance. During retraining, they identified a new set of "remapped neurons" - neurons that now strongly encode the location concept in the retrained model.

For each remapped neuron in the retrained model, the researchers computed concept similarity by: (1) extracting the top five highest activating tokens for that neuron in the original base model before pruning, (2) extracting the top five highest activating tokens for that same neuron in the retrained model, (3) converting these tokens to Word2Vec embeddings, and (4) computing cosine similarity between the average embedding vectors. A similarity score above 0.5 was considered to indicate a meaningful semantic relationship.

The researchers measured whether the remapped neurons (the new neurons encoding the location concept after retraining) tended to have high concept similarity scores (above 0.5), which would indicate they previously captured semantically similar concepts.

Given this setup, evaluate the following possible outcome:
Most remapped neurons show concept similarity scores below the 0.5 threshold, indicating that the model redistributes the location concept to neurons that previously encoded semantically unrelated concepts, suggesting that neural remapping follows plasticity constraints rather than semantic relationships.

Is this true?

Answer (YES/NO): NO